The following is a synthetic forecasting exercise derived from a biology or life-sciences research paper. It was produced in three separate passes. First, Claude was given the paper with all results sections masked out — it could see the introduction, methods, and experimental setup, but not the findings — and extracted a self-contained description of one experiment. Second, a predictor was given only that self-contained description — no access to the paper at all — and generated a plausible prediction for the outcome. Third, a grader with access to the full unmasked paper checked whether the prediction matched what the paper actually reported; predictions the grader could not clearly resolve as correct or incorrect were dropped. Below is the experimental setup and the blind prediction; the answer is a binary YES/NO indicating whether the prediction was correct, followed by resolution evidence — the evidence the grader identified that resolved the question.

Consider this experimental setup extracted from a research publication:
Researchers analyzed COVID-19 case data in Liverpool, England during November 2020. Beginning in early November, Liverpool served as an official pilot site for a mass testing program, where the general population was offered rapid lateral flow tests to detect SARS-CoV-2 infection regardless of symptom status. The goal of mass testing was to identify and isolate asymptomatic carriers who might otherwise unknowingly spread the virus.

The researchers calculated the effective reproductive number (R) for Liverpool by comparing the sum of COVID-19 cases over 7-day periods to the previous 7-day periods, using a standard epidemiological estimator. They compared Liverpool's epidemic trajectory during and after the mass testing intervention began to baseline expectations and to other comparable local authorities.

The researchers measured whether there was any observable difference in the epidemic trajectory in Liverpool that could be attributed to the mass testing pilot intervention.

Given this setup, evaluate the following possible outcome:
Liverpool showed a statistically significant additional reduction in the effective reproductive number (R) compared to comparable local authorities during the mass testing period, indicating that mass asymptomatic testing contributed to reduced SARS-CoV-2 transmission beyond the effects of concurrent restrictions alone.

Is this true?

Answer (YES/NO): NO